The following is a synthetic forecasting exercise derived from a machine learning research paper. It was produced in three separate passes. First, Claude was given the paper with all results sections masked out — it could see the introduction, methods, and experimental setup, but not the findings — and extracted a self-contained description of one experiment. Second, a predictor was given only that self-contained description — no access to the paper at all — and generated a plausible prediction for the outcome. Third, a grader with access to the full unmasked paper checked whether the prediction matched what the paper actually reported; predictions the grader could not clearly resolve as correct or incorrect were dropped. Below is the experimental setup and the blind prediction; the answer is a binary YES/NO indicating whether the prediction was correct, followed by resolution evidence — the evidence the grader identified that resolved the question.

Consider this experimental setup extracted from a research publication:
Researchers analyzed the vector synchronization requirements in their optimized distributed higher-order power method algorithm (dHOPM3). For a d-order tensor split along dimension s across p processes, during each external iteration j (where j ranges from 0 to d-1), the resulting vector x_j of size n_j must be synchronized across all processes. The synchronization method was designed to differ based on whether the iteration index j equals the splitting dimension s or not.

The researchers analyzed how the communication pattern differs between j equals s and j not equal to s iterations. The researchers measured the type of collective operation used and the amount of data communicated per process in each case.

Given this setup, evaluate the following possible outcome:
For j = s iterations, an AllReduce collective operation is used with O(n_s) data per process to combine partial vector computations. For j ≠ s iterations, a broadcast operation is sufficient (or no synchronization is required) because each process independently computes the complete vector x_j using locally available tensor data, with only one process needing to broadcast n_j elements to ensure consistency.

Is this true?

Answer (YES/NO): NO